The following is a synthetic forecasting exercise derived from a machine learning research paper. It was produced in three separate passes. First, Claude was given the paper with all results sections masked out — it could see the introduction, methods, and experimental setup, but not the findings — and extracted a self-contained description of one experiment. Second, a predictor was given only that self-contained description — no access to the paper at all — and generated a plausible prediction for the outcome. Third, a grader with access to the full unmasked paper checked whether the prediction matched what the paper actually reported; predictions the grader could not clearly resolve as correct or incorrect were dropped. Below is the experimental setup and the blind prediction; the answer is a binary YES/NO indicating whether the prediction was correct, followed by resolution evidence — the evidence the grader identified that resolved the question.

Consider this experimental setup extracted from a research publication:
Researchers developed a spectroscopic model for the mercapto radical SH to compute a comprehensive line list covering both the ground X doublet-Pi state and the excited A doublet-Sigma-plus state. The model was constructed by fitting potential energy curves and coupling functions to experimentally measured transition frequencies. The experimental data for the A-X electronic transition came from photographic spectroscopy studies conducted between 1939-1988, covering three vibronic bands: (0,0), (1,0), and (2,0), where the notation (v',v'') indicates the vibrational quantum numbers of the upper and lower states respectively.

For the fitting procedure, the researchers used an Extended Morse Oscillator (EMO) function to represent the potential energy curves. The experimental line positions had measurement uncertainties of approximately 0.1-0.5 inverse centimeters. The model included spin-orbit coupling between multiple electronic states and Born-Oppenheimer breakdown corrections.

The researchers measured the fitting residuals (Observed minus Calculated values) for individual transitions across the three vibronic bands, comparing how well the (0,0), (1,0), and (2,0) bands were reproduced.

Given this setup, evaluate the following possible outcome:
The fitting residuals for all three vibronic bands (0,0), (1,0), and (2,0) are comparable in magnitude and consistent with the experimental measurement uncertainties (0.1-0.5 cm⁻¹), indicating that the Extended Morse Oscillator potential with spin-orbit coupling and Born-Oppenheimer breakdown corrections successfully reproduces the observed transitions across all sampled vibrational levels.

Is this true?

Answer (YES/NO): NO